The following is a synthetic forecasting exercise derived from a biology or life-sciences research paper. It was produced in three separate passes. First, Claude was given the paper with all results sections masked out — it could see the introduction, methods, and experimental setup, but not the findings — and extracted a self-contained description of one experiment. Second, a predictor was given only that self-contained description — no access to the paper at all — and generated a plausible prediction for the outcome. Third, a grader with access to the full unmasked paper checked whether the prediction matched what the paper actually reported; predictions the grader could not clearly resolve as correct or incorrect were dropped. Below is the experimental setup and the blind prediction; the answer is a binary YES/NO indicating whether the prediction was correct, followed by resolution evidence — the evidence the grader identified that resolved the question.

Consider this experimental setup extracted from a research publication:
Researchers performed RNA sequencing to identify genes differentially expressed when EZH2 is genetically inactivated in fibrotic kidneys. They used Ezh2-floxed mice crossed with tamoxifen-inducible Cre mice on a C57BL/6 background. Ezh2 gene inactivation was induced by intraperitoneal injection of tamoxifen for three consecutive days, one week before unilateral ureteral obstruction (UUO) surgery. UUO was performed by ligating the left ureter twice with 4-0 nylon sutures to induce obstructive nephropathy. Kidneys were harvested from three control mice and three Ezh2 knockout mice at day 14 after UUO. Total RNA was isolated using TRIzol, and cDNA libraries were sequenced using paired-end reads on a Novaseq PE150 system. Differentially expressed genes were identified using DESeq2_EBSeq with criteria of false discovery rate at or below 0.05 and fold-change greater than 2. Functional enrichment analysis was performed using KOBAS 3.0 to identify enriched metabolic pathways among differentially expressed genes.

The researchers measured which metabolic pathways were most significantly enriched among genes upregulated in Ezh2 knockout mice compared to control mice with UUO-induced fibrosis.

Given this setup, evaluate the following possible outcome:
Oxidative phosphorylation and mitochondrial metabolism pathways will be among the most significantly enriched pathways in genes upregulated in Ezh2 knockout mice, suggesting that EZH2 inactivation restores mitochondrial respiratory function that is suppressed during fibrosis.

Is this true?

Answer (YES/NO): NO